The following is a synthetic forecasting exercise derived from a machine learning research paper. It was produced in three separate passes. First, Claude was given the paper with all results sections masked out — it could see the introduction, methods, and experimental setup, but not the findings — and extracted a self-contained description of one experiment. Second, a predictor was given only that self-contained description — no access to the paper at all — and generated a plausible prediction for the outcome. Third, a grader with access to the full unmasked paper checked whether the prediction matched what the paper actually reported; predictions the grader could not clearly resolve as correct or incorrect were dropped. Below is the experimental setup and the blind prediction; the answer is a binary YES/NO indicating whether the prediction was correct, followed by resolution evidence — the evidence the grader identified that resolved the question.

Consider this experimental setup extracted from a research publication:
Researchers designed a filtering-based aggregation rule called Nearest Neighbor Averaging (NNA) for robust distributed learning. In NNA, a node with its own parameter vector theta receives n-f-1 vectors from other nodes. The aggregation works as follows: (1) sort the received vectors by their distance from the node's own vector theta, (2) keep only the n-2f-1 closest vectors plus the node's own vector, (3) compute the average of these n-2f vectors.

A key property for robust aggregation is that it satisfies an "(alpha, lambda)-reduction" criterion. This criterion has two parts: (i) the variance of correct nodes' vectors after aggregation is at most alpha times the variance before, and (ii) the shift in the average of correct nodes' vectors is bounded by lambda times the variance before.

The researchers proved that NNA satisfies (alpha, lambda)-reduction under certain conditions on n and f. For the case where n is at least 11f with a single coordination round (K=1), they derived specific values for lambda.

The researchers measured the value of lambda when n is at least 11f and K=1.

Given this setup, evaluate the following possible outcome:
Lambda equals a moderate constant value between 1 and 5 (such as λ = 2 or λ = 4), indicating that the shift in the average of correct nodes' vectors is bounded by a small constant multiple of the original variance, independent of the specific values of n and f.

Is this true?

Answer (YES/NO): NO